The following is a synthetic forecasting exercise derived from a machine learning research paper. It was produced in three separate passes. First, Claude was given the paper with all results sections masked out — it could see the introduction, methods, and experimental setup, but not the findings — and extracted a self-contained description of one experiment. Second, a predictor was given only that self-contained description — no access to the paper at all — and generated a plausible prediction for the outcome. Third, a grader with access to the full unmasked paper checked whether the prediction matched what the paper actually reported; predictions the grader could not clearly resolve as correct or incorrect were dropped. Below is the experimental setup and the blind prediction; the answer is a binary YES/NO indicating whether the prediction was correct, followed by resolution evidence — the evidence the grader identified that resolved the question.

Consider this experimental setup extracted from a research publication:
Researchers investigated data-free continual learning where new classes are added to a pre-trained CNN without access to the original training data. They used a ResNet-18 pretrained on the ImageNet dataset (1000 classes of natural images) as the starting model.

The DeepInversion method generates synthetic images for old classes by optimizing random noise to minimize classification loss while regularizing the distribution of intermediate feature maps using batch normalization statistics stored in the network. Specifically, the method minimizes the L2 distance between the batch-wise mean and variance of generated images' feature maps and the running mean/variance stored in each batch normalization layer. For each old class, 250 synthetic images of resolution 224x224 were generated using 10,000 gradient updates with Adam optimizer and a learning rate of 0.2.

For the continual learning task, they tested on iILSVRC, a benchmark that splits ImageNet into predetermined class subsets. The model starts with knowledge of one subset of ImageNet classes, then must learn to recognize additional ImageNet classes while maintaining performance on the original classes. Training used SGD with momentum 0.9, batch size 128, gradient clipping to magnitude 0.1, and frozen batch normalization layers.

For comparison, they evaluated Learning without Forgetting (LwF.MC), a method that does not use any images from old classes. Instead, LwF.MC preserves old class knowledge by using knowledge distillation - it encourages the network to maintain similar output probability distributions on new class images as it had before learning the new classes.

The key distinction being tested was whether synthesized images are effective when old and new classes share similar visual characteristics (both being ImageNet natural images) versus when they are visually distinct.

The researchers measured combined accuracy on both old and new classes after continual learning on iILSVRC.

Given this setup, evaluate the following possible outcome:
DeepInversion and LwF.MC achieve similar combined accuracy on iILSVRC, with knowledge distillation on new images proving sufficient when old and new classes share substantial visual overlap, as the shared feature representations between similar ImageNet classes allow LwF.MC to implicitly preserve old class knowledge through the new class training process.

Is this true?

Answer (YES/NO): YES